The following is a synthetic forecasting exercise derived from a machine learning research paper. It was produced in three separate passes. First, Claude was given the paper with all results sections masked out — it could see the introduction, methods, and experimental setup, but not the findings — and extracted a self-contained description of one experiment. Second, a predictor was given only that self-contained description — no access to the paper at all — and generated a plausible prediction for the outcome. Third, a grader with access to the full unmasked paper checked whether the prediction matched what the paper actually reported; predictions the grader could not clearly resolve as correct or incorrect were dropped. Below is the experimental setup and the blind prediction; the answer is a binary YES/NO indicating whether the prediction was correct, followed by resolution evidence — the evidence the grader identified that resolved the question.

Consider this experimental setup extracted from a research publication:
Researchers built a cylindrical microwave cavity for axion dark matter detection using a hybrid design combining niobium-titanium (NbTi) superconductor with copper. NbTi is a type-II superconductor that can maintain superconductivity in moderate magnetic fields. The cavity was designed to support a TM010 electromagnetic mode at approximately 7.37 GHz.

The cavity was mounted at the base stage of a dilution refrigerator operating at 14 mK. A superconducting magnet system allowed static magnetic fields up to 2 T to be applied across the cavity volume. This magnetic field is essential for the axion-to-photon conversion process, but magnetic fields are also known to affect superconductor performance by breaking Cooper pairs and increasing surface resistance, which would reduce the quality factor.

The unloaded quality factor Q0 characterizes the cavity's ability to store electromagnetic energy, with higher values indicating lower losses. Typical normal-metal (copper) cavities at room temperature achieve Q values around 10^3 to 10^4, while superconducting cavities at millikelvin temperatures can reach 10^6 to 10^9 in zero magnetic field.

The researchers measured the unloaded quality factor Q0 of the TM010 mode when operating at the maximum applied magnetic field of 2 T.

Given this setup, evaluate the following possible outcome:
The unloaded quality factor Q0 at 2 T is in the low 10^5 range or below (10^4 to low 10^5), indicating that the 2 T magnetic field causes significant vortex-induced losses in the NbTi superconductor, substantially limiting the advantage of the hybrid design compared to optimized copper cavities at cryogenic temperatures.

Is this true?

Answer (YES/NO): NO